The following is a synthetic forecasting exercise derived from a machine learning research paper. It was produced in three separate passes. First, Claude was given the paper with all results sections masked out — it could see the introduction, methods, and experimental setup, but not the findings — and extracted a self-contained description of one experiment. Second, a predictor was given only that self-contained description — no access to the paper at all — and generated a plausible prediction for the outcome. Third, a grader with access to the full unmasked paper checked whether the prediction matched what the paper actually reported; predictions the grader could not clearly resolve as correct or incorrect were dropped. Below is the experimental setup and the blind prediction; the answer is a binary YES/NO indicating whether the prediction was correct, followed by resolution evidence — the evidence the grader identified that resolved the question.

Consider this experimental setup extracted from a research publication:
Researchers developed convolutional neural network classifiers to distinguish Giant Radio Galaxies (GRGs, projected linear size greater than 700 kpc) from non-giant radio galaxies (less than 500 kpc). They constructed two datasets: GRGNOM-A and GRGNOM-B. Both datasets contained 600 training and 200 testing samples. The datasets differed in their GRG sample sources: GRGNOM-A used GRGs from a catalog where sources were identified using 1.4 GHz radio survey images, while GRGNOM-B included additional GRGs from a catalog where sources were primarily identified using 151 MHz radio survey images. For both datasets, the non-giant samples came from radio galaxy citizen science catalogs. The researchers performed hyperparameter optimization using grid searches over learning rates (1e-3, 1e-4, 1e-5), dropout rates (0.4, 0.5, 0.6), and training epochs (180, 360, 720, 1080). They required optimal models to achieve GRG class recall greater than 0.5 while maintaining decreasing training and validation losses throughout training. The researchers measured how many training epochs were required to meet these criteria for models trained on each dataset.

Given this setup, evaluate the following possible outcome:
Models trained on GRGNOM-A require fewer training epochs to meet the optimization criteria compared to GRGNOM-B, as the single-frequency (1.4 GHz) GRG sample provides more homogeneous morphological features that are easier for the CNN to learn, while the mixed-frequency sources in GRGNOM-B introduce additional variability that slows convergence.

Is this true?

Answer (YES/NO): NO